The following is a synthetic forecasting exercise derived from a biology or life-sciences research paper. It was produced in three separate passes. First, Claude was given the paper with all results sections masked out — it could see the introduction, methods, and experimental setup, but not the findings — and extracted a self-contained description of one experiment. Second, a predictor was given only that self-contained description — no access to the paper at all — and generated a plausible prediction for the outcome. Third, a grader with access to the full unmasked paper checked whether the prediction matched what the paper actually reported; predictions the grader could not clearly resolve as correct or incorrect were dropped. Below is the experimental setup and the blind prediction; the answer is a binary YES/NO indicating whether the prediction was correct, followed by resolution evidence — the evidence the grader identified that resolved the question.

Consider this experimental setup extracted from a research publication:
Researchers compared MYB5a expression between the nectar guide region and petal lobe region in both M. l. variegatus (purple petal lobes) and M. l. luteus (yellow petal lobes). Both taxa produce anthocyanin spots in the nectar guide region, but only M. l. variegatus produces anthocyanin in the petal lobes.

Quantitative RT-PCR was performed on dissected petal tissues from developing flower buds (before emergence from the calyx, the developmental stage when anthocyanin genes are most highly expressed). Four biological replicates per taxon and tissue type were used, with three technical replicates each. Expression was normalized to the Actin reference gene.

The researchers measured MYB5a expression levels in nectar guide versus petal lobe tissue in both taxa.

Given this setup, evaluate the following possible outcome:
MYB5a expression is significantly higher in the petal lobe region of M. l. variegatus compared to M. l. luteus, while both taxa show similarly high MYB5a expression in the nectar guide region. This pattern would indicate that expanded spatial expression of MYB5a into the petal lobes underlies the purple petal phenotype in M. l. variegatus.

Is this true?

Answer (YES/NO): NO